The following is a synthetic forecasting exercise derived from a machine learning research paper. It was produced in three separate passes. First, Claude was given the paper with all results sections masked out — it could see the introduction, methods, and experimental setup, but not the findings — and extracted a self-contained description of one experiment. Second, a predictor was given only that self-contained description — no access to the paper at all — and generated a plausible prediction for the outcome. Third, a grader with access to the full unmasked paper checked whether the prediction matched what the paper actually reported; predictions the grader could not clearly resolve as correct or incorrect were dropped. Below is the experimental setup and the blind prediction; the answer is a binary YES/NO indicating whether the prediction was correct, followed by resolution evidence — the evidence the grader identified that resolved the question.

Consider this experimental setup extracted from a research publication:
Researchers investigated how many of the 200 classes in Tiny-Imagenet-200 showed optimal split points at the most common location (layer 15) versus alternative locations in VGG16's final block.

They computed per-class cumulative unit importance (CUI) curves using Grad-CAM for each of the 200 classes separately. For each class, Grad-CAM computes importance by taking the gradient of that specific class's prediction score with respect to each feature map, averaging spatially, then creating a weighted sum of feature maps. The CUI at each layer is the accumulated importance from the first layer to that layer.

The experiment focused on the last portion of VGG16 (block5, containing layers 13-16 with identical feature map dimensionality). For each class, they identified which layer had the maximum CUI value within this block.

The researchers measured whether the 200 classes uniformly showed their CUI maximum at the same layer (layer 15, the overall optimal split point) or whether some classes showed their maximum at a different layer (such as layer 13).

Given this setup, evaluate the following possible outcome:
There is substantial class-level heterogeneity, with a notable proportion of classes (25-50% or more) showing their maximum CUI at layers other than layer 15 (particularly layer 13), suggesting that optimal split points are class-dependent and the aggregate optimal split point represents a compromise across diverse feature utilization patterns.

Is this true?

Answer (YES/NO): NO